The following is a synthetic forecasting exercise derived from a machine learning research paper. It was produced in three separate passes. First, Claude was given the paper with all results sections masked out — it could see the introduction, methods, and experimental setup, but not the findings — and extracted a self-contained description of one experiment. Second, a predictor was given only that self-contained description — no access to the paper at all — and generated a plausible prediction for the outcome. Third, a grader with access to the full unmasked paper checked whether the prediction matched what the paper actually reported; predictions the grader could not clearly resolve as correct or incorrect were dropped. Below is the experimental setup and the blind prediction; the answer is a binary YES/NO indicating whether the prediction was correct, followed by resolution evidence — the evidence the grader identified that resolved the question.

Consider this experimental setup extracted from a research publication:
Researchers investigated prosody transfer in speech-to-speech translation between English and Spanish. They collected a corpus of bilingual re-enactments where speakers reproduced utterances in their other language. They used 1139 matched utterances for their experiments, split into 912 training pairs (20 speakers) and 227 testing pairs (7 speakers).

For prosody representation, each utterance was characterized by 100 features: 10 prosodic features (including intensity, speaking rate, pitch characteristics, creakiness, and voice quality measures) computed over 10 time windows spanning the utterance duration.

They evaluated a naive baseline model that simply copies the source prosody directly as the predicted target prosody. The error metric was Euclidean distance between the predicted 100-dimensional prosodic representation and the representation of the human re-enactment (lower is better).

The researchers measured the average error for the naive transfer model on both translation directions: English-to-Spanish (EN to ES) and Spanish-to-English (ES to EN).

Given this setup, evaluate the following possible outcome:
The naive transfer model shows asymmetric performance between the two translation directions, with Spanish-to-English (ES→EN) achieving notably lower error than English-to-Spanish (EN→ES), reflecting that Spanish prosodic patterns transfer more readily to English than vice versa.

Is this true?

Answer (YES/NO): NO